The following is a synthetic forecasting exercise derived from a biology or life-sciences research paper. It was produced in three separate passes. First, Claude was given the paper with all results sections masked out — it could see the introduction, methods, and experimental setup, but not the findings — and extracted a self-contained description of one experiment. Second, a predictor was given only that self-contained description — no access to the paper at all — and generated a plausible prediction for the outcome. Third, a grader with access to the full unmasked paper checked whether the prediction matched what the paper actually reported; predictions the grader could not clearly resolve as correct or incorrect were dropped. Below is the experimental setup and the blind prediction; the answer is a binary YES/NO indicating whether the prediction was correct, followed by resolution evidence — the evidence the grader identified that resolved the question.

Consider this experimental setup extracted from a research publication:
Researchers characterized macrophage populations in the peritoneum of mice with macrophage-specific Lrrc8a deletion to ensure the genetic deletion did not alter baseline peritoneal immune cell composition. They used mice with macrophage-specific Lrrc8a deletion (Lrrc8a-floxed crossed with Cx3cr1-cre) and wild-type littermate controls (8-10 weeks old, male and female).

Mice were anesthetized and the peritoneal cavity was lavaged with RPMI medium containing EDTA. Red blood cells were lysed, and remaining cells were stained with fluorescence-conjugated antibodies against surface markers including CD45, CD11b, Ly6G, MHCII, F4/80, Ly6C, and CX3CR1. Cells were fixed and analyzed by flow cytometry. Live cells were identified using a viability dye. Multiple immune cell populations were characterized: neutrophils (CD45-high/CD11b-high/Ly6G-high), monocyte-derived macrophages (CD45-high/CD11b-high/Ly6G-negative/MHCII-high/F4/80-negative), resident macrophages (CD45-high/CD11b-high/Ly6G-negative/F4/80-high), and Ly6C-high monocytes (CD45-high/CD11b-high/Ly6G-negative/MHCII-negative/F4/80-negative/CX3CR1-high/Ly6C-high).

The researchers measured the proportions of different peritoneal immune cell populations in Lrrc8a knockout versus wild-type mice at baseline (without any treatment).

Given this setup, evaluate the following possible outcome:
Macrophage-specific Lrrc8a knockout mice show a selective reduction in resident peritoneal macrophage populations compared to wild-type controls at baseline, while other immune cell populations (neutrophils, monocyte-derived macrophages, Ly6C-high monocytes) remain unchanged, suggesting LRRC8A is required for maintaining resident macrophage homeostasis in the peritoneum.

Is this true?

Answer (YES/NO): NO